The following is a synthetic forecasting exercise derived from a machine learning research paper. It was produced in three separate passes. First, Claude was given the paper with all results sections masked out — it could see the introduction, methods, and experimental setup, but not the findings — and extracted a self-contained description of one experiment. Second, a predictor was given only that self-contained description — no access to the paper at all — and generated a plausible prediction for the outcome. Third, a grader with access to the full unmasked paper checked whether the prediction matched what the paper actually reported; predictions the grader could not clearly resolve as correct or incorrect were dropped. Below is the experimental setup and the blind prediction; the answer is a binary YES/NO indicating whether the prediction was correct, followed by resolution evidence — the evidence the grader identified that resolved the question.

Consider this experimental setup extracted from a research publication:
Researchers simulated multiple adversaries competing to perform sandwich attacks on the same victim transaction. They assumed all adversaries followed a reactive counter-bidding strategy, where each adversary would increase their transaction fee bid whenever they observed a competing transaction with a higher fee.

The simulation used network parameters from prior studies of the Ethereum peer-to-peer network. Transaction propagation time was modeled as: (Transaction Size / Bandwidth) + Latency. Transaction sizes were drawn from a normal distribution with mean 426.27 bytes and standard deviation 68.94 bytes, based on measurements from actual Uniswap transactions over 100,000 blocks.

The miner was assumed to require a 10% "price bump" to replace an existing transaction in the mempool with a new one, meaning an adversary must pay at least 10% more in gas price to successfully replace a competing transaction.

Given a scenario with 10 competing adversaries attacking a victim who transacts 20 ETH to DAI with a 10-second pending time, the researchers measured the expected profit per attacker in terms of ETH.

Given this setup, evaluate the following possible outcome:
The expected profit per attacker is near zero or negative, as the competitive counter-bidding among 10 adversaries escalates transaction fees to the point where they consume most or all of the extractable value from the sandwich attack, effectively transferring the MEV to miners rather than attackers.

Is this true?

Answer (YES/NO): NO